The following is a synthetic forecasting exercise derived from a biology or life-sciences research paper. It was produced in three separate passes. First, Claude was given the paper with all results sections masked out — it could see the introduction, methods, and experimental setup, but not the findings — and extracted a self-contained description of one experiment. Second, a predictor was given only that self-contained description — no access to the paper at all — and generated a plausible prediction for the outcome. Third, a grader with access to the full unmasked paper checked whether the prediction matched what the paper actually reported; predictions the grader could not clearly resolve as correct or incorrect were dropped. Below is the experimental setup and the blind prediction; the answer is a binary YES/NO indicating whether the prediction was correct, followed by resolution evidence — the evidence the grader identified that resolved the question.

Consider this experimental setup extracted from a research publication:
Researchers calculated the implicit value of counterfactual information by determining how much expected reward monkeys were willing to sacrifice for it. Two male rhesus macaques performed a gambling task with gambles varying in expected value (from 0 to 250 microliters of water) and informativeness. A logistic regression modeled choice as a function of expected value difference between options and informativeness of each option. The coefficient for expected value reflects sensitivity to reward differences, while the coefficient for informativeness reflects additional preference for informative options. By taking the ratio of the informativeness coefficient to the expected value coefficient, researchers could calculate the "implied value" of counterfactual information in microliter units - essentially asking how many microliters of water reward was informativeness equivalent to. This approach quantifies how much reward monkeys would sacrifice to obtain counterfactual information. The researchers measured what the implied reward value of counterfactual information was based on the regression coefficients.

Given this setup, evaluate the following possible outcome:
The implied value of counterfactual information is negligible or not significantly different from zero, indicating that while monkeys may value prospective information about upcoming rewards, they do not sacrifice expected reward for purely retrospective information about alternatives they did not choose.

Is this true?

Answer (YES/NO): NO